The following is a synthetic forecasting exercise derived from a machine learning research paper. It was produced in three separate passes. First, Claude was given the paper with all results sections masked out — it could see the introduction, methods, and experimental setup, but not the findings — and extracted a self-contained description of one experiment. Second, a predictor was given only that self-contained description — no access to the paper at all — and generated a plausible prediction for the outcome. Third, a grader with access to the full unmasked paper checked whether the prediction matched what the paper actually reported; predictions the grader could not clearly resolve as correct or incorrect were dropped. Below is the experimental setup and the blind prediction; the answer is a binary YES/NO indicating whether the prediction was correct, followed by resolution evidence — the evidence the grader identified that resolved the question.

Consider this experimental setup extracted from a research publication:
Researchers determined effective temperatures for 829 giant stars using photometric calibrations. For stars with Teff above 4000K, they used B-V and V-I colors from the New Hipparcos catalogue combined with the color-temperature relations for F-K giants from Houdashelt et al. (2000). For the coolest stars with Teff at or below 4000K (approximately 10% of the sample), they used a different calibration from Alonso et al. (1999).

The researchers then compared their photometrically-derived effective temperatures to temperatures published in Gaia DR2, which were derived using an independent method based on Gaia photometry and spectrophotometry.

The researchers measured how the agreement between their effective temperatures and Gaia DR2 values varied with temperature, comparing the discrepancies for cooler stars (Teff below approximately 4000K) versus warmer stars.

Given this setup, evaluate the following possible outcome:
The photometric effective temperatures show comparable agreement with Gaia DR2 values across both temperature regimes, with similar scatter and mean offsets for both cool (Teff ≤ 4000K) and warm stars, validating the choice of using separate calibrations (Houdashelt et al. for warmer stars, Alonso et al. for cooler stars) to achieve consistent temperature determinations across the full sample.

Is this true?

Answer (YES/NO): NO